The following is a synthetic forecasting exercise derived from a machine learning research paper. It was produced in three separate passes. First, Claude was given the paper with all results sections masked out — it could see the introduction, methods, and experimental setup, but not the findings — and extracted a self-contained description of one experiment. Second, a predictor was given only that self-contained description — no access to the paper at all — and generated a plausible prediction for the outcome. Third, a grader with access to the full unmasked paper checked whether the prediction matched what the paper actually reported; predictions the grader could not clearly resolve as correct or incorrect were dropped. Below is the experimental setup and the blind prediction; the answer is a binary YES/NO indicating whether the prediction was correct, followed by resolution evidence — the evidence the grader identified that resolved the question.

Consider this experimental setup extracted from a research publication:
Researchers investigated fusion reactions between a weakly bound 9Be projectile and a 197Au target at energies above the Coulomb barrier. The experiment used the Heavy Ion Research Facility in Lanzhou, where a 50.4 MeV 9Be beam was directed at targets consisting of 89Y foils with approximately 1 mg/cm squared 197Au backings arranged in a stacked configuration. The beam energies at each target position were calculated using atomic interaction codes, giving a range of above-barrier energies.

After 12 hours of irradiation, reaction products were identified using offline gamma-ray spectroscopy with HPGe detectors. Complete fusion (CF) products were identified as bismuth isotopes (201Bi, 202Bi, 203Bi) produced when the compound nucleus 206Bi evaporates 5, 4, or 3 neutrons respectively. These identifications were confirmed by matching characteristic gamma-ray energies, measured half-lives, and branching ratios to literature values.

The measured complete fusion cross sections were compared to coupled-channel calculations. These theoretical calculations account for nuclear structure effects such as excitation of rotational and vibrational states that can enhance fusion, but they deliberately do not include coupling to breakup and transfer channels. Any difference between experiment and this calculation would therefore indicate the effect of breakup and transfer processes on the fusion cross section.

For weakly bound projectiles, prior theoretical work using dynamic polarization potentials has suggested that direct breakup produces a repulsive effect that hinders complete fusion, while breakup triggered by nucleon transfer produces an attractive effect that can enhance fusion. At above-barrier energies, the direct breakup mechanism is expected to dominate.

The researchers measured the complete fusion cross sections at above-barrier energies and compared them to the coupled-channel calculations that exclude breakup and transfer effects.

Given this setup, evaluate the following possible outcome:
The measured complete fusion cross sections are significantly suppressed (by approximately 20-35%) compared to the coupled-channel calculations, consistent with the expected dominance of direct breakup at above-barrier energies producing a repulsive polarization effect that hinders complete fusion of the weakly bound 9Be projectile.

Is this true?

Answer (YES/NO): NO